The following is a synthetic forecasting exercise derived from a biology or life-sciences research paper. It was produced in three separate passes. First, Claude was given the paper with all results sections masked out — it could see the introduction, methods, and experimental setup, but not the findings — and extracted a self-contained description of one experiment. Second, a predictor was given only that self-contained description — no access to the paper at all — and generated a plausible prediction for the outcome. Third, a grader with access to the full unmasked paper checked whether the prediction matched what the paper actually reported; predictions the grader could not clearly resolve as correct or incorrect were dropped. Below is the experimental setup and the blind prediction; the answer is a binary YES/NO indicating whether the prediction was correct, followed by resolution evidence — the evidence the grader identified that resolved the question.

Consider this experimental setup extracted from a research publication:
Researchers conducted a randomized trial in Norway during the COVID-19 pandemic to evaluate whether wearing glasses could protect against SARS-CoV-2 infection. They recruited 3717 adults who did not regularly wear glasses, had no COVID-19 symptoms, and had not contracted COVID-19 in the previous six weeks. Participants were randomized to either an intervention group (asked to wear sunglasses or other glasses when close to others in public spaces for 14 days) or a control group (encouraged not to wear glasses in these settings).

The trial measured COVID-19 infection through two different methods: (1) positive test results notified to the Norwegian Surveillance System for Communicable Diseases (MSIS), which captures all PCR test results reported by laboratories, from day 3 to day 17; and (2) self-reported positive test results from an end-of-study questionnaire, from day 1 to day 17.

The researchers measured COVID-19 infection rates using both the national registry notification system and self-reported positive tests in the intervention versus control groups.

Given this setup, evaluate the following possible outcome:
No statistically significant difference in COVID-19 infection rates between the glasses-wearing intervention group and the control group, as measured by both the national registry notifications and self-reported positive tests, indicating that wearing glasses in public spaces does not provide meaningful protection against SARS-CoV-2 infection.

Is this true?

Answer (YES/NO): NO